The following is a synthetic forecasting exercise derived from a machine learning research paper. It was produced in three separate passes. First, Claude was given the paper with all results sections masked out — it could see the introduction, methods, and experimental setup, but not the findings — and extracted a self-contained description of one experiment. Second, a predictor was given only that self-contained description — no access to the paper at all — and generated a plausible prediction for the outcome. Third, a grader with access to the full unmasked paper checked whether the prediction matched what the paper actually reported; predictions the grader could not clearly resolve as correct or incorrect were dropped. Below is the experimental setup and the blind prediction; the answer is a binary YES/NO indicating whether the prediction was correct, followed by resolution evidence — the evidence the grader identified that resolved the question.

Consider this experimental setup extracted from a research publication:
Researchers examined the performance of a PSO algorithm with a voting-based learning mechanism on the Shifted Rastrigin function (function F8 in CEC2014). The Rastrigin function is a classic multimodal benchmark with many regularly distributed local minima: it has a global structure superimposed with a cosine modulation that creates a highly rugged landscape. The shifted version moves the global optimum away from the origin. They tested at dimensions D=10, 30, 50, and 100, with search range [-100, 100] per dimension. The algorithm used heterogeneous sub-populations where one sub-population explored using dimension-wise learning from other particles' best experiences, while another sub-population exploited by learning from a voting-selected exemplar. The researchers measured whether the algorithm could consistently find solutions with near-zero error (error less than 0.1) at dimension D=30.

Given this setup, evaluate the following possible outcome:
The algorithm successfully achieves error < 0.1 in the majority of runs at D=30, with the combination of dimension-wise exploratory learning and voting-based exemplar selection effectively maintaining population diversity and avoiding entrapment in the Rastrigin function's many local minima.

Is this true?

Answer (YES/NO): YES